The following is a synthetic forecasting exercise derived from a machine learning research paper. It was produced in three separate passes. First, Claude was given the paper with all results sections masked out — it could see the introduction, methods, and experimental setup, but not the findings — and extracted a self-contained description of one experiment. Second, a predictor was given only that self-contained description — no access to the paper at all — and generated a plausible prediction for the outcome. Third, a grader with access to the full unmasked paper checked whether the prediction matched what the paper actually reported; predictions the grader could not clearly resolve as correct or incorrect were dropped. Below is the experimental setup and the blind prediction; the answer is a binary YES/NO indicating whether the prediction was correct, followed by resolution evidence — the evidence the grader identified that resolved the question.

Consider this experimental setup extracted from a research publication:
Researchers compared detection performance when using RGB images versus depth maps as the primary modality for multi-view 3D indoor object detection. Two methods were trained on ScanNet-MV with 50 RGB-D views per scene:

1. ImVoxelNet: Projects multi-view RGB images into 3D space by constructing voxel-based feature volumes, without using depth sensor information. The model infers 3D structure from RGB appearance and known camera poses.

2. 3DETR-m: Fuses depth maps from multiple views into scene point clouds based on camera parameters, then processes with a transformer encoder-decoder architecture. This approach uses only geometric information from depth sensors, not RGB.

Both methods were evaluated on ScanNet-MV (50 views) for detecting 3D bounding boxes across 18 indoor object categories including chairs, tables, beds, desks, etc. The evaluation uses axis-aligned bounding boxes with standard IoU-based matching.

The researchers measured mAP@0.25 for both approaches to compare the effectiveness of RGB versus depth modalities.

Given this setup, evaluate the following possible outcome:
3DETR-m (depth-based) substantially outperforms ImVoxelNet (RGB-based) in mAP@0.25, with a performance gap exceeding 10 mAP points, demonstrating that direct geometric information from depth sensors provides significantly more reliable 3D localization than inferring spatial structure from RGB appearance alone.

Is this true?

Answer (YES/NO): NO